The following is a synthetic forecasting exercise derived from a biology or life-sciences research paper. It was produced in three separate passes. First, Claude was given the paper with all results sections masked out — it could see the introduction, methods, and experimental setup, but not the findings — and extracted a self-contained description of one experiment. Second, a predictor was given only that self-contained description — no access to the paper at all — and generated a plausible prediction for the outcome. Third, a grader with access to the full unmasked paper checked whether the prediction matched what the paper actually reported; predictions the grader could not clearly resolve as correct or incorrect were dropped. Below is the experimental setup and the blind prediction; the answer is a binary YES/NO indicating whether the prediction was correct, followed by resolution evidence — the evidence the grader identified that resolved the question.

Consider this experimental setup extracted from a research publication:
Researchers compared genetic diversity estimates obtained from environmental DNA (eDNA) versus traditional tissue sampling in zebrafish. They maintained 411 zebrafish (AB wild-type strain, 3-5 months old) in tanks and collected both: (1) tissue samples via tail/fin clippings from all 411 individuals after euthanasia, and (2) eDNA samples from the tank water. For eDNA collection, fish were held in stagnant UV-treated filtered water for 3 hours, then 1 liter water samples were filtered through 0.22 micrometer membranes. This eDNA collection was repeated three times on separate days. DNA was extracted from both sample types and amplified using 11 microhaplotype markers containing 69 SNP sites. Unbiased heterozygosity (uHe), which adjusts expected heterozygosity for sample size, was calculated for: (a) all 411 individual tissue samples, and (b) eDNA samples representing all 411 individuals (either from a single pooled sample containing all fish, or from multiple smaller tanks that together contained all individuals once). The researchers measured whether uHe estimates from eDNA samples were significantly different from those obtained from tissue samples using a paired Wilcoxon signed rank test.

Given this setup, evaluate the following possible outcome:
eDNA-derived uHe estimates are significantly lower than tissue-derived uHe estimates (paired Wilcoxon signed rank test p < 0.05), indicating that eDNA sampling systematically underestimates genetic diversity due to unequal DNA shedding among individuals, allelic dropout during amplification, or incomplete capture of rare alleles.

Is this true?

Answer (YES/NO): NO